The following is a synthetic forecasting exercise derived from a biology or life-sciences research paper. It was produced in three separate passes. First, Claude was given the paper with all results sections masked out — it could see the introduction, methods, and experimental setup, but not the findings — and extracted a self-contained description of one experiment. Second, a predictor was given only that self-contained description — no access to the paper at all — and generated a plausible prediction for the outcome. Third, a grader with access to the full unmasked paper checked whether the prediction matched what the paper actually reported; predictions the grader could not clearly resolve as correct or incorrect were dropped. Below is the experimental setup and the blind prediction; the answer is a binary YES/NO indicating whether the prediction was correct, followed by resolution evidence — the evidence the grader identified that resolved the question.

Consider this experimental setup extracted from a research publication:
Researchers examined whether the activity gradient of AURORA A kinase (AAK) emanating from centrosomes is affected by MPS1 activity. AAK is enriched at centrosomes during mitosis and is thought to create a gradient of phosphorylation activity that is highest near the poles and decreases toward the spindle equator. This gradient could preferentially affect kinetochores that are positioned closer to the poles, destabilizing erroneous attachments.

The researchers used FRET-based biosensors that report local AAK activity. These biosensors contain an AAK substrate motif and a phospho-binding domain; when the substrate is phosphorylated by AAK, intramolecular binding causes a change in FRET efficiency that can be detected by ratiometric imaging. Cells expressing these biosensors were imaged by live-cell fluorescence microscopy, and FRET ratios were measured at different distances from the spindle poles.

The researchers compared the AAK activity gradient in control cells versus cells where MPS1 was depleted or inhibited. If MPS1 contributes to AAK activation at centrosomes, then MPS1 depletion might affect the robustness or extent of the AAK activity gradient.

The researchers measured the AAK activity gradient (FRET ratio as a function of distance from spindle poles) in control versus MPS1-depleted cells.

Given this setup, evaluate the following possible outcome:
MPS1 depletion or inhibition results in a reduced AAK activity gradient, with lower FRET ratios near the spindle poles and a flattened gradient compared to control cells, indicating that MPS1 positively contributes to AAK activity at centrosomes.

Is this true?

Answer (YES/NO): NO